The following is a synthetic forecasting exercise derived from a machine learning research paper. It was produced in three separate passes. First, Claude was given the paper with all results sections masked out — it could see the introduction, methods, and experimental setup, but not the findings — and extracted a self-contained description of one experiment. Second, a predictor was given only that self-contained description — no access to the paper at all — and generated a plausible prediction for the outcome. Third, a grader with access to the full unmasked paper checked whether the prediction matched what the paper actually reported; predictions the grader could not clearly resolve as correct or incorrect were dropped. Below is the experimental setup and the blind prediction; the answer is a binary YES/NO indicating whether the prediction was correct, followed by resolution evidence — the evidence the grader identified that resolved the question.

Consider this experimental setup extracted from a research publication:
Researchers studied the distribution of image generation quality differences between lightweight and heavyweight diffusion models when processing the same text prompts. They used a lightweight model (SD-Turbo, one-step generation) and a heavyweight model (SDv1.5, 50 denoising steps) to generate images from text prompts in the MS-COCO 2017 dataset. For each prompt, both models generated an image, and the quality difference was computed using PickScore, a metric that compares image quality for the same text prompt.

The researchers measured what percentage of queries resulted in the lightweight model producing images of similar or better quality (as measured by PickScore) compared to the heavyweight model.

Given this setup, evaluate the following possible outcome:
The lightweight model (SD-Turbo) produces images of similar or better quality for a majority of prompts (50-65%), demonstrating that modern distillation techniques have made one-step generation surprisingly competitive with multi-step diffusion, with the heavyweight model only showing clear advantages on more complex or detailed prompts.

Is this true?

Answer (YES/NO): NO